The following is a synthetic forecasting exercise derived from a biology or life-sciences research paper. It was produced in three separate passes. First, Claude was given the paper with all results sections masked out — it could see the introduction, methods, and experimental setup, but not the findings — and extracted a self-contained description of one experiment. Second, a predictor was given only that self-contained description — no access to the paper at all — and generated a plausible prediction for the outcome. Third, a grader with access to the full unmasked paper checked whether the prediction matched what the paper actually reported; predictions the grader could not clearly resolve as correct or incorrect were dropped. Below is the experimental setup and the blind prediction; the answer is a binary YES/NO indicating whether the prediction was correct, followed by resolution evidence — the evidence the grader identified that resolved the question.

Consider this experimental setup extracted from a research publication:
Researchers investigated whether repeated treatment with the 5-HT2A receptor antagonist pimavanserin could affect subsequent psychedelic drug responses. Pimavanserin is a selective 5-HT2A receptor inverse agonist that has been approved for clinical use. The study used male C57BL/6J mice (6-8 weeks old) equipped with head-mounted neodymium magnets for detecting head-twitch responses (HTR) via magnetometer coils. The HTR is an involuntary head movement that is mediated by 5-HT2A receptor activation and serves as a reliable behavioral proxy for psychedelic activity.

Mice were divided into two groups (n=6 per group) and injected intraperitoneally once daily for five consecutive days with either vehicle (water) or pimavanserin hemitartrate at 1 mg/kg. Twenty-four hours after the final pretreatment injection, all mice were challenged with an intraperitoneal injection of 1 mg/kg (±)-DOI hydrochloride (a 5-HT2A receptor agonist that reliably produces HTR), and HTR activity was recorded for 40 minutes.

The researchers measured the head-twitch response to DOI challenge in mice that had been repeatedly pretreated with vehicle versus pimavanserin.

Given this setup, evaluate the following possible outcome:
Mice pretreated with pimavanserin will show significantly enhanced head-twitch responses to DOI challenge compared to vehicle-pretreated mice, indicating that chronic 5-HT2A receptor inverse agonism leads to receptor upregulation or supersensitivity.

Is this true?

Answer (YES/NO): NO